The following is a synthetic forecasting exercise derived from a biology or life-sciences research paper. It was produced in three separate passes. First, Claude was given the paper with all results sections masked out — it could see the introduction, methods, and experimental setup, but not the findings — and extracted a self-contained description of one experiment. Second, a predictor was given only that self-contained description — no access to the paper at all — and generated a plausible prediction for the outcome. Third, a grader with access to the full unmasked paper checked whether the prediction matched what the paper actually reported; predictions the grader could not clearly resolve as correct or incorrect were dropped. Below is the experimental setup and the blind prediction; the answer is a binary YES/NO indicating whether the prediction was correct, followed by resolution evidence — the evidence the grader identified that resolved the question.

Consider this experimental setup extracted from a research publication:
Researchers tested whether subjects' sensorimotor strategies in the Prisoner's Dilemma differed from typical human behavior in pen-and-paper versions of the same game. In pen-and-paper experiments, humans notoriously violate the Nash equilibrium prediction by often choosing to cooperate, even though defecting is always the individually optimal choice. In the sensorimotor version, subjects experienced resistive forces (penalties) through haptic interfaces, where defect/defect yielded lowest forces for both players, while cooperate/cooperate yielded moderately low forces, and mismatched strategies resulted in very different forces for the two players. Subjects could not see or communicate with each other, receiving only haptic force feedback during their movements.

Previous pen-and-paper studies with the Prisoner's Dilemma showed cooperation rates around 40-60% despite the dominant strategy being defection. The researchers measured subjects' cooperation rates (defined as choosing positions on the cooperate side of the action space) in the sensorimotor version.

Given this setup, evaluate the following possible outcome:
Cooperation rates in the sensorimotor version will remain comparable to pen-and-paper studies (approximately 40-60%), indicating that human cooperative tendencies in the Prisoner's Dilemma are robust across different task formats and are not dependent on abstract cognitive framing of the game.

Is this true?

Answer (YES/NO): NO